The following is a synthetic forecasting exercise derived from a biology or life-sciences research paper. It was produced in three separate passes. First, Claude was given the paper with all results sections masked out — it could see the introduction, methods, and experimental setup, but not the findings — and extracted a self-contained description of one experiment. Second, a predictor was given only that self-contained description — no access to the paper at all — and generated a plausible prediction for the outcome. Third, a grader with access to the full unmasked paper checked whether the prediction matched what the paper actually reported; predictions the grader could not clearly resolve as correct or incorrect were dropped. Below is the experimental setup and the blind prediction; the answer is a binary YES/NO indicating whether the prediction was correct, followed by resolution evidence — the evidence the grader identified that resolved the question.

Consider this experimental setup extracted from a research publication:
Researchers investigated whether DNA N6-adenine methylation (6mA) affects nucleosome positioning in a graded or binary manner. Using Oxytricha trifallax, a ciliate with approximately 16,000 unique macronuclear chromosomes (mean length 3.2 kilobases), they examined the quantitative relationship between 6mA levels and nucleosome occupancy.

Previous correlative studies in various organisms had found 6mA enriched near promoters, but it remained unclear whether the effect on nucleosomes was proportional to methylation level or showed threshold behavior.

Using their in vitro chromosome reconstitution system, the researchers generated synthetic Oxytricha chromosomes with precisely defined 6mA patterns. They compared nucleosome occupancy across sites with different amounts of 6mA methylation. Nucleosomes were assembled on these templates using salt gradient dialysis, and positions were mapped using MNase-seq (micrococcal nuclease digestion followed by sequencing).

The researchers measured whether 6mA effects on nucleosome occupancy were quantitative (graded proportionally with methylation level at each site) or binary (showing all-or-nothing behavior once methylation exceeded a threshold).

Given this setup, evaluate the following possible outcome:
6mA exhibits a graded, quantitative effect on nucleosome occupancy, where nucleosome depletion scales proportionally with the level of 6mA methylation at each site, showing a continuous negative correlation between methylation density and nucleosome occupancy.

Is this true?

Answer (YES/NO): YES